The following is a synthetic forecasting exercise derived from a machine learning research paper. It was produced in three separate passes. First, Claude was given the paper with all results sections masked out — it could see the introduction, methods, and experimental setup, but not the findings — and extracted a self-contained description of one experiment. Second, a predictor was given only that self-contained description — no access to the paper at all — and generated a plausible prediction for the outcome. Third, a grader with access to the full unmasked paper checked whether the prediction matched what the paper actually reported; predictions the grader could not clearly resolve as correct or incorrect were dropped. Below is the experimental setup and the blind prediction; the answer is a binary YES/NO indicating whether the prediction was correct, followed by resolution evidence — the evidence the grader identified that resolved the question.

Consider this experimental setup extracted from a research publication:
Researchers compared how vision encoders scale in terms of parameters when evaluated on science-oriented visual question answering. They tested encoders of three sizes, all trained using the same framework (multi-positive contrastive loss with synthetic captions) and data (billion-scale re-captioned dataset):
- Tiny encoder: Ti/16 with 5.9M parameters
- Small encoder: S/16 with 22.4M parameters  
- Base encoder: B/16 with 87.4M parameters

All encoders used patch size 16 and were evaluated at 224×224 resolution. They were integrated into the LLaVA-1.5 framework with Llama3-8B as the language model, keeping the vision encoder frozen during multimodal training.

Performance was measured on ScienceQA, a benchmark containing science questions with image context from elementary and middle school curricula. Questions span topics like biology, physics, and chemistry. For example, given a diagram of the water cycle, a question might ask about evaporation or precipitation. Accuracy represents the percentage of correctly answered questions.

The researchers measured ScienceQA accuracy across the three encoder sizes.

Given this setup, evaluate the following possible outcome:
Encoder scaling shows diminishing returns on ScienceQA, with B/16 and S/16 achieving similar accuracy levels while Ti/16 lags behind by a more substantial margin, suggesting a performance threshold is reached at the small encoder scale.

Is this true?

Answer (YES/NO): NO